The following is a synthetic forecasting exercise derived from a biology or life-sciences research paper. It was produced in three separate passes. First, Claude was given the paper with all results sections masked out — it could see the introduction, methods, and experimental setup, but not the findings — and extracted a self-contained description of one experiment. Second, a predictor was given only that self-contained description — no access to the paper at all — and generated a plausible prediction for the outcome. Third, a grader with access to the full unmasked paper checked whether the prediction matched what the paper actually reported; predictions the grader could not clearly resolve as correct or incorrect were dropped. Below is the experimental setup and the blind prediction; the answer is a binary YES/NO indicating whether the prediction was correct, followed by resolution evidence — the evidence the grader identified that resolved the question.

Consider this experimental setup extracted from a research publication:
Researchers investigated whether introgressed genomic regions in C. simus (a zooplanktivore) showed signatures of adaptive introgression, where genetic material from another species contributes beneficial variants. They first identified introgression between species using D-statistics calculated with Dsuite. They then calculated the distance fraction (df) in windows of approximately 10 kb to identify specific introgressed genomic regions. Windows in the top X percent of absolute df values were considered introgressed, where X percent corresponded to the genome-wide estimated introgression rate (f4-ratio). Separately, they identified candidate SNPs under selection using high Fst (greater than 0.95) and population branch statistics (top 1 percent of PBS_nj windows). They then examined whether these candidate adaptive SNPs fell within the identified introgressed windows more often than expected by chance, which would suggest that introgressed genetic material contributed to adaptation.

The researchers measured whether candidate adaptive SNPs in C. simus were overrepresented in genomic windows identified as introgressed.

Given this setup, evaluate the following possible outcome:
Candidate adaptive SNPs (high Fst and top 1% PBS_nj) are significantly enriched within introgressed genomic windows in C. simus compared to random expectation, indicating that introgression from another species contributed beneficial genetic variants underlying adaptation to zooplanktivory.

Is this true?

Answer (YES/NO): NO